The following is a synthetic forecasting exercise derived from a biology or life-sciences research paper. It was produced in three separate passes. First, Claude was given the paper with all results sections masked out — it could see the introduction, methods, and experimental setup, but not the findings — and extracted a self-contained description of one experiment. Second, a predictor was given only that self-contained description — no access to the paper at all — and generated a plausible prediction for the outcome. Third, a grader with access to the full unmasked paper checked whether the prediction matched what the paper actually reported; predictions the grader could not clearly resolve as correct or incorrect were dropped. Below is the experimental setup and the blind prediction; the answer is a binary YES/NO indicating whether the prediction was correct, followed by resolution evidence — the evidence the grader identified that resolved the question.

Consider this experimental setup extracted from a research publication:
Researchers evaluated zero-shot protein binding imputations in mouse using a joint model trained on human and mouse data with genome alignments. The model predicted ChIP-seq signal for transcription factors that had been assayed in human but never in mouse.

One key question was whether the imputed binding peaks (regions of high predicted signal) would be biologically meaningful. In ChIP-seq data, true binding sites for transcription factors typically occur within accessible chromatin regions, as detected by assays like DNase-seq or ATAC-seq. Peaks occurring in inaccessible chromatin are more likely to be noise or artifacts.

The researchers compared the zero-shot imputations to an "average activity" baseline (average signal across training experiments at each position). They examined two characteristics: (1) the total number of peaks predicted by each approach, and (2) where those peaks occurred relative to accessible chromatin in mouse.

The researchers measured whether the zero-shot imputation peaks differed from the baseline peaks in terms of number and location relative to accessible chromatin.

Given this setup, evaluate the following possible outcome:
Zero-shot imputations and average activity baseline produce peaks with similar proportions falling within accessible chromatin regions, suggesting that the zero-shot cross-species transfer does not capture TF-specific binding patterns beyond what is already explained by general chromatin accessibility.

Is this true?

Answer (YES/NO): NO